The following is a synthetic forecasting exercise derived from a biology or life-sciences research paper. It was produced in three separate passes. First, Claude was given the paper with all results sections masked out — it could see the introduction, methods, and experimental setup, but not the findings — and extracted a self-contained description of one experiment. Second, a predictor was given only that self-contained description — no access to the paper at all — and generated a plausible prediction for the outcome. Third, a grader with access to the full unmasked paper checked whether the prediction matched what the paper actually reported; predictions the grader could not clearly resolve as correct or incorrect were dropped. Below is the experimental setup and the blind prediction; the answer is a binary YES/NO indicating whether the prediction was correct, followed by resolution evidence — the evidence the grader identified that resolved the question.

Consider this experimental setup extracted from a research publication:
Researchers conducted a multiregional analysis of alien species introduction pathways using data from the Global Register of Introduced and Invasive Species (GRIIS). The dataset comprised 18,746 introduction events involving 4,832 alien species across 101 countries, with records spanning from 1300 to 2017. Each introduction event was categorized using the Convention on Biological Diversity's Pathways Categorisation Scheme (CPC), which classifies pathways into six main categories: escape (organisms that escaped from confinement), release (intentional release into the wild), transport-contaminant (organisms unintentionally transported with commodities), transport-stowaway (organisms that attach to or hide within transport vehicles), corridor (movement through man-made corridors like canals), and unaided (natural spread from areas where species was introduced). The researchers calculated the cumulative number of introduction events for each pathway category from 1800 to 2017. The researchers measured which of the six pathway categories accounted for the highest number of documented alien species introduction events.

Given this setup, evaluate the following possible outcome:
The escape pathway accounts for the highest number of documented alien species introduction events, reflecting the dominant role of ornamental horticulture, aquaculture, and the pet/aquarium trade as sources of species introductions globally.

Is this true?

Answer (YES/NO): NO